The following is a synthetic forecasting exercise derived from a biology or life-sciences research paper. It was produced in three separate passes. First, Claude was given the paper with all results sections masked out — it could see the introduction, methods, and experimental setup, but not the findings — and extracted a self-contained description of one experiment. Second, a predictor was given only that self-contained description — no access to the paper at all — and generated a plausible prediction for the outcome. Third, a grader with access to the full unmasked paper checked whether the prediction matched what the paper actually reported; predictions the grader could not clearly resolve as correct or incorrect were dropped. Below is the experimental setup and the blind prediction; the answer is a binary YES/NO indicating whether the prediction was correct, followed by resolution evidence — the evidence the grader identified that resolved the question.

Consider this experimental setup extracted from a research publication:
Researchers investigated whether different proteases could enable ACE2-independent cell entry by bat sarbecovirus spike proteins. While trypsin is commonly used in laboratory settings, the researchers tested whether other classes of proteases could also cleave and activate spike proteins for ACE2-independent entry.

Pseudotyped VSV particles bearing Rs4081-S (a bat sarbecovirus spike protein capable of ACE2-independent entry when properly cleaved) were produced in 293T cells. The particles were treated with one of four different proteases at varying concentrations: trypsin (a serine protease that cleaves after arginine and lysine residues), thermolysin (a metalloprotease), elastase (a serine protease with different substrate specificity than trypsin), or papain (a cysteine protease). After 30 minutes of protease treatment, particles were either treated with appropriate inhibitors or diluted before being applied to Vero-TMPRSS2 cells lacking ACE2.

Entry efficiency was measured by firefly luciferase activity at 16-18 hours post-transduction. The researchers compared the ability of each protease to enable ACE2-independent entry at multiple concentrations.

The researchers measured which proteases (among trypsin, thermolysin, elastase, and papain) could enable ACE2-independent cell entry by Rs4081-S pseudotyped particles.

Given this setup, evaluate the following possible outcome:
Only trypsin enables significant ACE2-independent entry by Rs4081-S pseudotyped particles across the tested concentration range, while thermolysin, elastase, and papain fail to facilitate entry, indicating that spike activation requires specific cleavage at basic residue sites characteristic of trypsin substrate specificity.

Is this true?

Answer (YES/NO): NO